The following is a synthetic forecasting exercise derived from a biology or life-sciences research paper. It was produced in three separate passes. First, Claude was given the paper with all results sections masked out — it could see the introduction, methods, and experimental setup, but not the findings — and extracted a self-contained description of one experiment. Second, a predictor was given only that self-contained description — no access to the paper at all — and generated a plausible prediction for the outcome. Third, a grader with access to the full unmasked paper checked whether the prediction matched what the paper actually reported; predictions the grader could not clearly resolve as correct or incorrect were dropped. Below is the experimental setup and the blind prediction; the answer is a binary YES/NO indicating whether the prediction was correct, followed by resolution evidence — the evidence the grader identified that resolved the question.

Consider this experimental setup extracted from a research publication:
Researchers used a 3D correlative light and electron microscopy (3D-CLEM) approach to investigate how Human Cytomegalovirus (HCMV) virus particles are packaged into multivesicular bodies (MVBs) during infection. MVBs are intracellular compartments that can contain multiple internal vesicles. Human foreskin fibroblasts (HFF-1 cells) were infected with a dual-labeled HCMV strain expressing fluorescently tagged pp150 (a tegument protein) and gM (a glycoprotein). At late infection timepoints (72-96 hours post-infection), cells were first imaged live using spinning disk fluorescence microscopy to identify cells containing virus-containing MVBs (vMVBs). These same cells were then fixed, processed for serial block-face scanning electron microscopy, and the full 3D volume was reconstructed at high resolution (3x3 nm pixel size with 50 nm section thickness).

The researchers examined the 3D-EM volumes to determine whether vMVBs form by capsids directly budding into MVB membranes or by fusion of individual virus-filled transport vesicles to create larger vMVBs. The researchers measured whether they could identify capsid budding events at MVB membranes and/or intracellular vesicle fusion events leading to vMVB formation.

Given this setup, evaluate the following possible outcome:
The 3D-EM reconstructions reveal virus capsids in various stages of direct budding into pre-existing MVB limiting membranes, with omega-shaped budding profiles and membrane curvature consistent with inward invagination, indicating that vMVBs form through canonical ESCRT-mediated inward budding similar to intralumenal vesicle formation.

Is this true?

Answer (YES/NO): NO